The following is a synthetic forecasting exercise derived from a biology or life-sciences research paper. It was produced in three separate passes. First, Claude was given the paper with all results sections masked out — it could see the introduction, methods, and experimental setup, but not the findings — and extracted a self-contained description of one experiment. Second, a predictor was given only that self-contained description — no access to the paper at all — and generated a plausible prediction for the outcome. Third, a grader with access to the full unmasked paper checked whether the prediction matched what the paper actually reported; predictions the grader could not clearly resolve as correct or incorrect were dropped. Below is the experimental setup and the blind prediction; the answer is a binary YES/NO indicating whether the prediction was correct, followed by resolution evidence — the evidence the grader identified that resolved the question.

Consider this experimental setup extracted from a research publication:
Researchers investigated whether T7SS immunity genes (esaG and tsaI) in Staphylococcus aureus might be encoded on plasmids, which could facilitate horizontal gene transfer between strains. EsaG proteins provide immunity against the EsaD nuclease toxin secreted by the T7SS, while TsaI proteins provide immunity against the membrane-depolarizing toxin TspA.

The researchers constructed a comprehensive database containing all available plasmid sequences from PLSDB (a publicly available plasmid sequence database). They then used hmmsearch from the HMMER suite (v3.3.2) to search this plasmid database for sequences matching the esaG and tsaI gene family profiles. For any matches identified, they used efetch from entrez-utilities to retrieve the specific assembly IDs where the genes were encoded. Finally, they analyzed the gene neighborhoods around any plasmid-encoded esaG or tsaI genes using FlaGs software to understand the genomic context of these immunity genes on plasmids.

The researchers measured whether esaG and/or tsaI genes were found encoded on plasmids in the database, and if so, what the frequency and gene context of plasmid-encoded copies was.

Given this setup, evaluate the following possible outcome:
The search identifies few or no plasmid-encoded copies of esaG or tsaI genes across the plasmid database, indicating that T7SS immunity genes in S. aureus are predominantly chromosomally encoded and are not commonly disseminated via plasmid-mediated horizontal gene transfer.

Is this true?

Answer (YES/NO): NO